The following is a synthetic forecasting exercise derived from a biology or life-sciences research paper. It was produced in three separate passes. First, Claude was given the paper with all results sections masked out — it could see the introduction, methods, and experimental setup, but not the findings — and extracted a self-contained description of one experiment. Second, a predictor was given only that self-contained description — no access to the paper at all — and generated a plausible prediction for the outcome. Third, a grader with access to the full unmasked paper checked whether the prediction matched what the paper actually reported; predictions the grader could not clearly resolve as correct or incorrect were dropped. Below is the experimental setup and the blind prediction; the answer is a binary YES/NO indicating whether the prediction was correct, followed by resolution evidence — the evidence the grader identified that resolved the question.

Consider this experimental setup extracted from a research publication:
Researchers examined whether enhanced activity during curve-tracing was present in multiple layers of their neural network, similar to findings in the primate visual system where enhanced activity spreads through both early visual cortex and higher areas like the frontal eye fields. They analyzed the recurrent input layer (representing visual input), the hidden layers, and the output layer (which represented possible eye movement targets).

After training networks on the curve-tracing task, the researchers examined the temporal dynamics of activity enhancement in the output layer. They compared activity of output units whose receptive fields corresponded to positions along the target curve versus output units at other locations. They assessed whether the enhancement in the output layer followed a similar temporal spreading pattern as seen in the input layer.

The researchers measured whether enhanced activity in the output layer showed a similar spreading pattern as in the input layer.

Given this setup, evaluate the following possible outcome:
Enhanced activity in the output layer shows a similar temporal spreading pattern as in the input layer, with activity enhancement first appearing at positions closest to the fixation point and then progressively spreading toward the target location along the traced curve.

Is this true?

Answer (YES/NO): YES